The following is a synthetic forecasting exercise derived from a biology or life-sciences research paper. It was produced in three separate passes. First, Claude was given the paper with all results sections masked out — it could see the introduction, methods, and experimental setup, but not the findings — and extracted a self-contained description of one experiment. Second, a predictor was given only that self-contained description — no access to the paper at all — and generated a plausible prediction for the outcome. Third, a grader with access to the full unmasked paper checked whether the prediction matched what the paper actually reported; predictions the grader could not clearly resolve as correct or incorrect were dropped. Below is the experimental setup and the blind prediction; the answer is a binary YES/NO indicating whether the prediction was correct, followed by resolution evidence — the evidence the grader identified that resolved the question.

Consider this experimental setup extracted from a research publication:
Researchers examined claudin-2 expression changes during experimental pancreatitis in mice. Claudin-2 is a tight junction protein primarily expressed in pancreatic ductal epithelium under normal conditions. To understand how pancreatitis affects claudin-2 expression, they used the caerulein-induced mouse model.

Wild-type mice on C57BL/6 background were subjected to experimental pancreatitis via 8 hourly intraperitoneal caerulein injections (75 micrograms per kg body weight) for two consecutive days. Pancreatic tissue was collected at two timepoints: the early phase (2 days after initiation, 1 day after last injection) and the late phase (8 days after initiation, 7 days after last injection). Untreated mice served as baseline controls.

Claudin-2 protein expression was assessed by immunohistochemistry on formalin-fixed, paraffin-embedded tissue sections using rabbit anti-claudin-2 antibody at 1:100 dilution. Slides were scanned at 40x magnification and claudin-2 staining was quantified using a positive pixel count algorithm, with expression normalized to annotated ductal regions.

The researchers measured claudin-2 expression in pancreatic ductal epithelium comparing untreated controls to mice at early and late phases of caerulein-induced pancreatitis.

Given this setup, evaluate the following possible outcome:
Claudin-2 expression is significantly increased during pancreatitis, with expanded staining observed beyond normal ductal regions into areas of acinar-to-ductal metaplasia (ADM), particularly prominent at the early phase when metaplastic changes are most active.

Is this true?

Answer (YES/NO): NO